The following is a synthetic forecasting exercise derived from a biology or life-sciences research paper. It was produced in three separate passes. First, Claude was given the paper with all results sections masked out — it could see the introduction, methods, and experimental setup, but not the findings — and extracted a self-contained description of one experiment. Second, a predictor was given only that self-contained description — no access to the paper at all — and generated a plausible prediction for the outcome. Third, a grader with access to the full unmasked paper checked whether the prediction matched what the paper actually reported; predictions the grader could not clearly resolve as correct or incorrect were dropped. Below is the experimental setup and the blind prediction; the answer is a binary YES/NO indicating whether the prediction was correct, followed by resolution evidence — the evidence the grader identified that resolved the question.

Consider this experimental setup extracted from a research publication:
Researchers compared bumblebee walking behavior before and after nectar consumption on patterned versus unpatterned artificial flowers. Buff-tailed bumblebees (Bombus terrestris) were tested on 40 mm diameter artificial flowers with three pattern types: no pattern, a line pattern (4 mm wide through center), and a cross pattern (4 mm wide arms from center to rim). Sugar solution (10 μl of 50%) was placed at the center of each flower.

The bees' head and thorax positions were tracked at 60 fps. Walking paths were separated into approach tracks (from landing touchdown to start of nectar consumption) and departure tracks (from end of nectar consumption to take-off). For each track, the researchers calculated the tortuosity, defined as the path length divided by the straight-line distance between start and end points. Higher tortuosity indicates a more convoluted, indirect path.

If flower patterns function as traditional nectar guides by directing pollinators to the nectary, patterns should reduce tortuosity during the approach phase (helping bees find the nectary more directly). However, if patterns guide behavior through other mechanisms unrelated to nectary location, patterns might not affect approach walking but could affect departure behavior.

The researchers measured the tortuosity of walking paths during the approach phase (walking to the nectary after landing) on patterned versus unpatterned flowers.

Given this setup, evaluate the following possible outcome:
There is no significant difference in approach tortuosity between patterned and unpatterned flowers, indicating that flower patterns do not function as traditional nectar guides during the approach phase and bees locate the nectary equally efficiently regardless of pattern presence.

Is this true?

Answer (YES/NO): YES